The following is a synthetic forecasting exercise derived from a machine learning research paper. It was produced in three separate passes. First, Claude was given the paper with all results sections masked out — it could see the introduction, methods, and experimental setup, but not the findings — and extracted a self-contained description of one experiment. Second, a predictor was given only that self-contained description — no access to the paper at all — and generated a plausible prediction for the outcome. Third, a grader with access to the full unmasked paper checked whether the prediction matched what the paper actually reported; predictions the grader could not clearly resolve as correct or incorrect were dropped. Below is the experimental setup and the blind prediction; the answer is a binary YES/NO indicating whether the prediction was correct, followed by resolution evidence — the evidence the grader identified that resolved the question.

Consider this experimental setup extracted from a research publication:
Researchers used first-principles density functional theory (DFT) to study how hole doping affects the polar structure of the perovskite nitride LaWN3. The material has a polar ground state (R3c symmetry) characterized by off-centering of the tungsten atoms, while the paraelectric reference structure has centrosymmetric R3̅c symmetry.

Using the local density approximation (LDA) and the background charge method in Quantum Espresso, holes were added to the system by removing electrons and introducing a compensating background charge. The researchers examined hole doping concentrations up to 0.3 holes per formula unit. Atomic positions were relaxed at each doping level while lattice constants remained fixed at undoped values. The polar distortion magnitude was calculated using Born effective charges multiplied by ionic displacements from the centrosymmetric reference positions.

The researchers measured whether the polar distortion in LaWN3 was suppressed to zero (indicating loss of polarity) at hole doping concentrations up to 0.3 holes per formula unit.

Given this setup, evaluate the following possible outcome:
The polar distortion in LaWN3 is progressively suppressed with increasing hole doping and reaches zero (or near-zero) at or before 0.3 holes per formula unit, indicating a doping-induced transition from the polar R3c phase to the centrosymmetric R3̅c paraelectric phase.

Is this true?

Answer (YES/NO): NO